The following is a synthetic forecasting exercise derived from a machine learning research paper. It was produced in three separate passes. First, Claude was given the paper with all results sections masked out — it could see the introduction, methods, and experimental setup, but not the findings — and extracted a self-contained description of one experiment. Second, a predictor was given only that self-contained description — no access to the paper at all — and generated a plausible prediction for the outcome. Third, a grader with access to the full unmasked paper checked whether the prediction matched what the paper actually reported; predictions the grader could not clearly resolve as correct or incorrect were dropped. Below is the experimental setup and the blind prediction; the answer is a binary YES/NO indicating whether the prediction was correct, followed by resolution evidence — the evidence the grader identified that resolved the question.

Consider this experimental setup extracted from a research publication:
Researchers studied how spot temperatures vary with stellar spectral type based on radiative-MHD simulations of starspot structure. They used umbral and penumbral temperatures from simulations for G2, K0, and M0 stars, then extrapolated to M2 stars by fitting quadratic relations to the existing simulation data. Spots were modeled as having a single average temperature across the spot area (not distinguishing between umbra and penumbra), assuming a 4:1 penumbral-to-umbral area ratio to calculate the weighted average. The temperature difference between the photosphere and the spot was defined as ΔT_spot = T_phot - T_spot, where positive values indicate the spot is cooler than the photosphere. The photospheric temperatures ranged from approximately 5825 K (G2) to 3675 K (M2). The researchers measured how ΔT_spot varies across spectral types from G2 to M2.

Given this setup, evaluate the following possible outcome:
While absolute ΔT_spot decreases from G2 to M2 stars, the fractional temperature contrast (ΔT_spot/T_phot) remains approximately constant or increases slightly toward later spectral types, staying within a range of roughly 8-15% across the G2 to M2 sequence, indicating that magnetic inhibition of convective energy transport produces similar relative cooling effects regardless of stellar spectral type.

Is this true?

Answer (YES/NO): NO